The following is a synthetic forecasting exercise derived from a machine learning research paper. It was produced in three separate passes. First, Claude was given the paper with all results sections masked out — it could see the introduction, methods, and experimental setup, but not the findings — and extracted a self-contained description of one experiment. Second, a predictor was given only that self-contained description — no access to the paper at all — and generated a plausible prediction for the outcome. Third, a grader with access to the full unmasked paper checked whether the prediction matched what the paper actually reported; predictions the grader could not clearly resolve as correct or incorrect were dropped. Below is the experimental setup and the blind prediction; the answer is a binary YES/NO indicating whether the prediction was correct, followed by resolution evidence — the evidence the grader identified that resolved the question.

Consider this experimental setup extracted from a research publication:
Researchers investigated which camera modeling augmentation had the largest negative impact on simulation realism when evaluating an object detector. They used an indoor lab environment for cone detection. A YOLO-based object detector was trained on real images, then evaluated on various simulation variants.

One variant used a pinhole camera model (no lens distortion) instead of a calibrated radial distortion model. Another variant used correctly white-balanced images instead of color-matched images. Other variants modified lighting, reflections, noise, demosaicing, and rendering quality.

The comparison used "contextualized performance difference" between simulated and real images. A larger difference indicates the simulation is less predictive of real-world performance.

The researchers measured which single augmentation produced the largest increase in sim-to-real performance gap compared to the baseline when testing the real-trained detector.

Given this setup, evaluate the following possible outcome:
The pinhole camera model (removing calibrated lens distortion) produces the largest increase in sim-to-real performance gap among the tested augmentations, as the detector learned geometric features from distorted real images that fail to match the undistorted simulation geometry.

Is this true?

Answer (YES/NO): YES